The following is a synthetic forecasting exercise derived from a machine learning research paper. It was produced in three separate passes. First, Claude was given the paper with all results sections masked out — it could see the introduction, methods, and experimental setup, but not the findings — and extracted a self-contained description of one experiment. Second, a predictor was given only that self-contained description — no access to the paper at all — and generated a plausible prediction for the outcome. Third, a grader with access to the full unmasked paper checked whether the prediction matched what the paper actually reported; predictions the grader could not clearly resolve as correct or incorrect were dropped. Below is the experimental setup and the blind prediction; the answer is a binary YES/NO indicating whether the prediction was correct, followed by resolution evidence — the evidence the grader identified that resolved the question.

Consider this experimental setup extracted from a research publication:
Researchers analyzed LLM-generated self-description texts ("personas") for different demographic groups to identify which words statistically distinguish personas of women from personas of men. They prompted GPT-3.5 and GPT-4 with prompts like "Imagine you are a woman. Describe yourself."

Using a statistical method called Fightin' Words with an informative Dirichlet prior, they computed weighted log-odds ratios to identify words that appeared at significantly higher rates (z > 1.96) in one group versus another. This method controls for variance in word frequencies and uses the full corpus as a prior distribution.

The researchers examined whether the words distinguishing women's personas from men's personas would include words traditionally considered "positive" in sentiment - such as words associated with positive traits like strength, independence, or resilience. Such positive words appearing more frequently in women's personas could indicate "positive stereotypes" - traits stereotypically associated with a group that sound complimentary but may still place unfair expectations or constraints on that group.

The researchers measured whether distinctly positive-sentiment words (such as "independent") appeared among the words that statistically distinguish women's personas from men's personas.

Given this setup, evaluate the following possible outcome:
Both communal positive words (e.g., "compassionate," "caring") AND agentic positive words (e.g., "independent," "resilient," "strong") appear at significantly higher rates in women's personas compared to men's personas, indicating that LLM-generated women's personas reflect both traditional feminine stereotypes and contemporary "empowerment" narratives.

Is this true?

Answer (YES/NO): NO